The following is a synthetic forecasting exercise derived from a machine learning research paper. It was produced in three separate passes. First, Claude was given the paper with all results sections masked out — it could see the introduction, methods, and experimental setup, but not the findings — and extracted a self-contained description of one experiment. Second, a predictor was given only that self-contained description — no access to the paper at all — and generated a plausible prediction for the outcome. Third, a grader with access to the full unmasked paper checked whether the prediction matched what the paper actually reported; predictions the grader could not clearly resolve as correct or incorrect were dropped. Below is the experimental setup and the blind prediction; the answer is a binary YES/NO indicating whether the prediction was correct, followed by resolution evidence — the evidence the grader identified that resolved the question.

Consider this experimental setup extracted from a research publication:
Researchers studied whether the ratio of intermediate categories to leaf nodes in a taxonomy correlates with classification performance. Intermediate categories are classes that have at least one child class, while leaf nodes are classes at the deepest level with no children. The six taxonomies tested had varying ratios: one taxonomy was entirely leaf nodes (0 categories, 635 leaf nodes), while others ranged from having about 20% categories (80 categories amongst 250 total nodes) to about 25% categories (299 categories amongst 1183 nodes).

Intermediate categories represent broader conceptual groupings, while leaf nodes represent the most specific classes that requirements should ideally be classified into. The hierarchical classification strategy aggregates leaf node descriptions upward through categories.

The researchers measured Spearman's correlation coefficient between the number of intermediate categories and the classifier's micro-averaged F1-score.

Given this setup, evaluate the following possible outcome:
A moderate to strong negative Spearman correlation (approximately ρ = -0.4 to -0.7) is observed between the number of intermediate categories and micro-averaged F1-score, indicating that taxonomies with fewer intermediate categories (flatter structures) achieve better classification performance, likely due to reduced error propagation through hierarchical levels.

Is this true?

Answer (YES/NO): NO